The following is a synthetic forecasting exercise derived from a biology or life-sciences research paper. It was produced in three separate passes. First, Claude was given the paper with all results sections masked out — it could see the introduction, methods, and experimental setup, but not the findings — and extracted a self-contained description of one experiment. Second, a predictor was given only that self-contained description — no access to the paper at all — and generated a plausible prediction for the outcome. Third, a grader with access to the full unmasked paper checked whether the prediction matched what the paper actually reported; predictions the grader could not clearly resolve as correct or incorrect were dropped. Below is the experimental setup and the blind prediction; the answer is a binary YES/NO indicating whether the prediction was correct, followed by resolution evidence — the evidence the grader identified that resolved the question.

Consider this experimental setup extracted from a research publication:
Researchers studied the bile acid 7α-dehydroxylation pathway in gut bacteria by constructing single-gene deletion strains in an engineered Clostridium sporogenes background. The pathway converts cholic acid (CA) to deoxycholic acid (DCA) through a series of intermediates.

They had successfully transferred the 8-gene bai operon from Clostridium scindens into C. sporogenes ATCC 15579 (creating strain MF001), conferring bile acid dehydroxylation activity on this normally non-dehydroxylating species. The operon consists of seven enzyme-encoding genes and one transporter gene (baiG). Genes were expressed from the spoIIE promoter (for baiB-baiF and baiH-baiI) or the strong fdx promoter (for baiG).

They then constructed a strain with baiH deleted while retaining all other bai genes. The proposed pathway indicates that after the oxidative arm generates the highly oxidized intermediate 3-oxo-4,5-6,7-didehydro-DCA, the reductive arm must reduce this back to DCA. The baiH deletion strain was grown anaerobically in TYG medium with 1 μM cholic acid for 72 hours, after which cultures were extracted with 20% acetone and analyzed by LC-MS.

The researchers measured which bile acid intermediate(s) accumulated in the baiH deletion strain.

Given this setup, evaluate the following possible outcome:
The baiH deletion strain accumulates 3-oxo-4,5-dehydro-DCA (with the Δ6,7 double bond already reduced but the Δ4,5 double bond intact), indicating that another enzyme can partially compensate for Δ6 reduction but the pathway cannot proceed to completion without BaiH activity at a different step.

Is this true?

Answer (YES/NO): NO